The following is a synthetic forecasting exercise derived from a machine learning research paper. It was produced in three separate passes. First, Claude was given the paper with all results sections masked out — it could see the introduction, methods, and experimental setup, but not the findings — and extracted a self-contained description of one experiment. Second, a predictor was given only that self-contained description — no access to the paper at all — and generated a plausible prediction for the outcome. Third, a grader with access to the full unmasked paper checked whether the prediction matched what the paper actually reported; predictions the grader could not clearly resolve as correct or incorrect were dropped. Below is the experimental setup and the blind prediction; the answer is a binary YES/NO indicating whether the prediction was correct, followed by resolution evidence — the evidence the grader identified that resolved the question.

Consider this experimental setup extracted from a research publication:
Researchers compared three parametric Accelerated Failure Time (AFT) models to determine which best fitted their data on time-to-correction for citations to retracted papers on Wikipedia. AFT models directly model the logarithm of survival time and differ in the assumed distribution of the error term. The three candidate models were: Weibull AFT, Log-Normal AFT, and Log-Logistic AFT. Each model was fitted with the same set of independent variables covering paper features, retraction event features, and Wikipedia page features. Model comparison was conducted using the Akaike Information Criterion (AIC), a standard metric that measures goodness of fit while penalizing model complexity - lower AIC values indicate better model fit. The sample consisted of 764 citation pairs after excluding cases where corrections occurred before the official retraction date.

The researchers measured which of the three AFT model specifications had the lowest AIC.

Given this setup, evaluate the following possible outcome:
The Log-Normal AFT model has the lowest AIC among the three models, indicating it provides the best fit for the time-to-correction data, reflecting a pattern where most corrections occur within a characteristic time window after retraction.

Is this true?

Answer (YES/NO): NO